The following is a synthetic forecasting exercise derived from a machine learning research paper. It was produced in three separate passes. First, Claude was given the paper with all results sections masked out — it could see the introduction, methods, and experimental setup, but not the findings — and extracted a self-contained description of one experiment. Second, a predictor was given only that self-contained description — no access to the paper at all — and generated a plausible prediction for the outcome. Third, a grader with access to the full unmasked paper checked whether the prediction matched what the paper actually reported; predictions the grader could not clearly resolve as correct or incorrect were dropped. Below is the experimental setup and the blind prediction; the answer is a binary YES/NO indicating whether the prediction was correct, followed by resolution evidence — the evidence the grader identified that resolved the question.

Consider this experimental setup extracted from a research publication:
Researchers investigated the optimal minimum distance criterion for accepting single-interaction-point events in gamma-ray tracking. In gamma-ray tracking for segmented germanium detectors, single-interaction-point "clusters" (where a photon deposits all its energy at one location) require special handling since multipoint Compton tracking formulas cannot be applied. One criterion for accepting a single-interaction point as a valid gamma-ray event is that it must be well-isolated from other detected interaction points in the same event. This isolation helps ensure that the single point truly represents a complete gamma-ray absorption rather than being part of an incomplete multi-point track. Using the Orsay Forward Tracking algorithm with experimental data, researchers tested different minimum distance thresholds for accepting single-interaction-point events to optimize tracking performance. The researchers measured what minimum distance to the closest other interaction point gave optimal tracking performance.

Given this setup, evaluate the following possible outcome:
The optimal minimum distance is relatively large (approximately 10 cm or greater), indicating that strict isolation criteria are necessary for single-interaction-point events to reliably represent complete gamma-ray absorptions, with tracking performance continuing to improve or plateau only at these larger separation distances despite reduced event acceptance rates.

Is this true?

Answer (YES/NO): NO